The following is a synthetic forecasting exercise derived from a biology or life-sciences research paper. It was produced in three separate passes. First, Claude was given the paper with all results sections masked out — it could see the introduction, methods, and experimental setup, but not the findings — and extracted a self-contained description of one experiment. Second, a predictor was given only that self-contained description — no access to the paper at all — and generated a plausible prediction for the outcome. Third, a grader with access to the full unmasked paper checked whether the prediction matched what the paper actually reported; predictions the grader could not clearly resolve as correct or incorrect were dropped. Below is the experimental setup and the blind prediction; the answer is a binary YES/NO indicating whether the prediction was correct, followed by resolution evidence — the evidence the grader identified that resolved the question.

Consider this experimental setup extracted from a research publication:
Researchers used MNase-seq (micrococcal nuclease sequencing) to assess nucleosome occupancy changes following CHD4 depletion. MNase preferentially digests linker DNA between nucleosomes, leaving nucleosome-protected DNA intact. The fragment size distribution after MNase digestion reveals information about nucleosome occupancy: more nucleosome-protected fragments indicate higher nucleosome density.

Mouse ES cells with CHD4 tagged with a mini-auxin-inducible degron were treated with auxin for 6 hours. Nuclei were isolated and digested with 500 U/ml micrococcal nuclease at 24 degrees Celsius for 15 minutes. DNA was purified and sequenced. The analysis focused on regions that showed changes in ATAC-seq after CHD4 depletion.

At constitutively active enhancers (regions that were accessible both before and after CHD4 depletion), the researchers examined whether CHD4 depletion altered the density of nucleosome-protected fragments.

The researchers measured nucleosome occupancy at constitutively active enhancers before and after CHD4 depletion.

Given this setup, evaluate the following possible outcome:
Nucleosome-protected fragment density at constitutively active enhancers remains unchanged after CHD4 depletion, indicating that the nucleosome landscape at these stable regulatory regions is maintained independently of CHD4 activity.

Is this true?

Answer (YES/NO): NO